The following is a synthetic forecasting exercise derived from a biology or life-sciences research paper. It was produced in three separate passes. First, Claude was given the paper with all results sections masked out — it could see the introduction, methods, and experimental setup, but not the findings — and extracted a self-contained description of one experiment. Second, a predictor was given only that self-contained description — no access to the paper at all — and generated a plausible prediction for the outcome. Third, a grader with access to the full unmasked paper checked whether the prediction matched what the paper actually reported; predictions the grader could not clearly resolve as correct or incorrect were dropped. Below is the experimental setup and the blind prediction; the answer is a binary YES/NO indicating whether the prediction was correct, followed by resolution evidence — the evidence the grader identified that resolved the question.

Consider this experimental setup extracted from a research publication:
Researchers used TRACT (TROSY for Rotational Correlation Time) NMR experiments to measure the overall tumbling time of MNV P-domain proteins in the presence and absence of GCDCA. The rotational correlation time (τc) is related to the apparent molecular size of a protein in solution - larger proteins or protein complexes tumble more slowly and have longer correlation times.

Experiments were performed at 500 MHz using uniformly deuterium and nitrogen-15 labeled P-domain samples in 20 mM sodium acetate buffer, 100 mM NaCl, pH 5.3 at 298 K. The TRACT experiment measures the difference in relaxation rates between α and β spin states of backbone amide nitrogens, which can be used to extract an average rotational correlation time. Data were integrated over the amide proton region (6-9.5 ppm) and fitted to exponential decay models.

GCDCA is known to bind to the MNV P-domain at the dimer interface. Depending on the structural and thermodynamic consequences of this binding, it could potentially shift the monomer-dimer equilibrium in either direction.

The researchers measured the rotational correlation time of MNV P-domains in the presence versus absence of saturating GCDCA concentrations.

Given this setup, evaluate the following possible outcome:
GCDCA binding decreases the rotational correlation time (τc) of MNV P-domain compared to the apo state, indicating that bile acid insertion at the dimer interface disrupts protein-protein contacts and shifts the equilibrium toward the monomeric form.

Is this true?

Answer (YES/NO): NO